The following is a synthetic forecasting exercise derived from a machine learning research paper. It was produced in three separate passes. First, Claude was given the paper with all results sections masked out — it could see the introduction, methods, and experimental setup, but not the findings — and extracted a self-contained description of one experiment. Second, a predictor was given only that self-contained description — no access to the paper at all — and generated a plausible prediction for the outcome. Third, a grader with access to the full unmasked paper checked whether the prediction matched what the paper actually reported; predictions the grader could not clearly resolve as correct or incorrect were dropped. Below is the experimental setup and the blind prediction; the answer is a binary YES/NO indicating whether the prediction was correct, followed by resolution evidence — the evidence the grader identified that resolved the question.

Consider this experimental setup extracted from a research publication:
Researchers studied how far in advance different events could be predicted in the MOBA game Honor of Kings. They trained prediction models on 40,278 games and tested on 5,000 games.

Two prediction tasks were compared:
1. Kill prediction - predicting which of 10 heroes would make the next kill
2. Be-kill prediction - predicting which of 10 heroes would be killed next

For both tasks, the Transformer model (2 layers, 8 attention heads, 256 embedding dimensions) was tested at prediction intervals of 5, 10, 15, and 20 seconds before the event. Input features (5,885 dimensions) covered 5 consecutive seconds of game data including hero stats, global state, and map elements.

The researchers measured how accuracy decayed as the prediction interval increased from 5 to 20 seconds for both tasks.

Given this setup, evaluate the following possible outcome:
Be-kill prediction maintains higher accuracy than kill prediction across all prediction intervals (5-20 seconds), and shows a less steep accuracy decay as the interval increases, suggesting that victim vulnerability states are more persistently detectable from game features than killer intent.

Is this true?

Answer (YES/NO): NO